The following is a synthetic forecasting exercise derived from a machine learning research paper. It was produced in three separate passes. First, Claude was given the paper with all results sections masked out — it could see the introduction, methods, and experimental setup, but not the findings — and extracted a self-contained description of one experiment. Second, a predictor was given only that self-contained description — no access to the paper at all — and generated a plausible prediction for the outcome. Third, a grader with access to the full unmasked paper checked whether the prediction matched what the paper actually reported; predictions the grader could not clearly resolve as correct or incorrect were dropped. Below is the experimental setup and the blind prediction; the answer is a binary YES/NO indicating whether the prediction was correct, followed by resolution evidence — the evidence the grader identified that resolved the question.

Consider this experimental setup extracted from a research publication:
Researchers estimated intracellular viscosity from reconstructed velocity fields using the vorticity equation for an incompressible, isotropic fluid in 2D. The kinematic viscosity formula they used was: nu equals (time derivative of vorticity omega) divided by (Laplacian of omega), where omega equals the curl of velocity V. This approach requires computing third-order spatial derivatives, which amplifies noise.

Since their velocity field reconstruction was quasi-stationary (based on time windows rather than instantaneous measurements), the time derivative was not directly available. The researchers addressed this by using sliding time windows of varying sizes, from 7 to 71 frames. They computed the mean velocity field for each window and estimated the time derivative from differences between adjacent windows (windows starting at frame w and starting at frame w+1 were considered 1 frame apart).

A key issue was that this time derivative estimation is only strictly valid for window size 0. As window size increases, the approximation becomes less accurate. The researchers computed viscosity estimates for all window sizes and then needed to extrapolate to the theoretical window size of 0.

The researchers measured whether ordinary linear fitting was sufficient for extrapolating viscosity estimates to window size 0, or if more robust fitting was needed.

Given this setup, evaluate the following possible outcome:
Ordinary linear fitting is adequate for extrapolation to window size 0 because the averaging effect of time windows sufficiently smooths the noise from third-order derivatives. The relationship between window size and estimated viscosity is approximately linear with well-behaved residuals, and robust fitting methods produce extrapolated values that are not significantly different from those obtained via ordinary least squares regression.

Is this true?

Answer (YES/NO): NO